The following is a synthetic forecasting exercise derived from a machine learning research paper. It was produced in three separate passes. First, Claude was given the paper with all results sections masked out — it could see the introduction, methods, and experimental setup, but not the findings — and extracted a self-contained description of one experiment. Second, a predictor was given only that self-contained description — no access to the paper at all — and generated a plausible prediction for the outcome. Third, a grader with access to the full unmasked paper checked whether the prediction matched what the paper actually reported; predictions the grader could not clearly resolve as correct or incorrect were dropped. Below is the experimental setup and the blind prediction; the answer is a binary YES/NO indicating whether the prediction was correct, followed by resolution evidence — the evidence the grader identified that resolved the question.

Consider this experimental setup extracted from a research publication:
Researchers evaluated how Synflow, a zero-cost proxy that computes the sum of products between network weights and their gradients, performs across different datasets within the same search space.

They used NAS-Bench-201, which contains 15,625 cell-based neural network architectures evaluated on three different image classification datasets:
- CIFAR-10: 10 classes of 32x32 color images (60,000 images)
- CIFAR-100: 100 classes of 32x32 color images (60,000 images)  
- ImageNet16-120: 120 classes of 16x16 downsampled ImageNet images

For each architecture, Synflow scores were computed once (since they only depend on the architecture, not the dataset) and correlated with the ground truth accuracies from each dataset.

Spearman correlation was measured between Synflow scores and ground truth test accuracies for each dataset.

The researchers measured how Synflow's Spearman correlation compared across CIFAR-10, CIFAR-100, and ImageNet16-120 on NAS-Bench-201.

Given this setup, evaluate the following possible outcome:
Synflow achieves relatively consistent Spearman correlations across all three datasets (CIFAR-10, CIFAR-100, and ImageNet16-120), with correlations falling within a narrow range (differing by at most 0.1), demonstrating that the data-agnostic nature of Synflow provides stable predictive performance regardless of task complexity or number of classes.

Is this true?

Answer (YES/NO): YES